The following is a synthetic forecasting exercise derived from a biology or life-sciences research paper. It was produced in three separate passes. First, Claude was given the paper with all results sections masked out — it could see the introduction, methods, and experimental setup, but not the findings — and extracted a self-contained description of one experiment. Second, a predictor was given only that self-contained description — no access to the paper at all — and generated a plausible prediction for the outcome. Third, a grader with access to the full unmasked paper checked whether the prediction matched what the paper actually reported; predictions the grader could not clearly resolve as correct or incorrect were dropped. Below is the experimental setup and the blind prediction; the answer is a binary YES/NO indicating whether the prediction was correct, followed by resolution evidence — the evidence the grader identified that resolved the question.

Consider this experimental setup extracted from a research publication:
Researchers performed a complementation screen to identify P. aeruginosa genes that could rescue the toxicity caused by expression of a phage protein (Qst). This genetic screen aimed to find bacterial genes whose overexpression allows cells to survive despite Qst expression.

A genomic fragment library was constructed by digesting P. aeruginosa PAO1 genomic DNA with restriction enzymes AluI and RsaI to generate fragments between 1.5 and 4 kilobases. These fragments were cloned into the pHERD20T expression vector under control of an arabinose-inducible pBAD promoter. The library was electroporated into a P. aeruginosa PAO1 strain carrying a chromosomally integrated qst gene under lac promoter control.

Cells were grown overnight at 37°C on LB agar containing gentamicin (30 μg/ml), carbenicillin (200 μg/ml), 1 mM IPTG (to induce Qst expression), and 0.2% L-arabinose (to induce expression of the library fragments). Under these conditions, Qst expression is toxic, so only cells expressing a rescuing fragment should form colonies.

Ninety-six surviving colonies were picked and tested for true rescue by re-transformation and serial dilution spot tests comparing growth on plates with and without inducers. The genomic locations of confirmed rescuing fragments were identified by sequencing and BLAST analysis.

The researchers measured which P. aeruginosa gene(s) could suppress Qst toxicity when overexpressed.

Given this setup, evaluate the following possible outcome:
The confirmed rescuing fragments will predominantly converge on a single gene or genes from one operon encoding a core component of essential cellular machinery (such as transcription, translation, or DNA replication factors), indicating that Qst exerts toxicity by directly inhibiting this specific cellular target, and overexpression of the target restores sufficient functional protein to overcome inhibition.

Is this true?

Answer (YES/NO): NO